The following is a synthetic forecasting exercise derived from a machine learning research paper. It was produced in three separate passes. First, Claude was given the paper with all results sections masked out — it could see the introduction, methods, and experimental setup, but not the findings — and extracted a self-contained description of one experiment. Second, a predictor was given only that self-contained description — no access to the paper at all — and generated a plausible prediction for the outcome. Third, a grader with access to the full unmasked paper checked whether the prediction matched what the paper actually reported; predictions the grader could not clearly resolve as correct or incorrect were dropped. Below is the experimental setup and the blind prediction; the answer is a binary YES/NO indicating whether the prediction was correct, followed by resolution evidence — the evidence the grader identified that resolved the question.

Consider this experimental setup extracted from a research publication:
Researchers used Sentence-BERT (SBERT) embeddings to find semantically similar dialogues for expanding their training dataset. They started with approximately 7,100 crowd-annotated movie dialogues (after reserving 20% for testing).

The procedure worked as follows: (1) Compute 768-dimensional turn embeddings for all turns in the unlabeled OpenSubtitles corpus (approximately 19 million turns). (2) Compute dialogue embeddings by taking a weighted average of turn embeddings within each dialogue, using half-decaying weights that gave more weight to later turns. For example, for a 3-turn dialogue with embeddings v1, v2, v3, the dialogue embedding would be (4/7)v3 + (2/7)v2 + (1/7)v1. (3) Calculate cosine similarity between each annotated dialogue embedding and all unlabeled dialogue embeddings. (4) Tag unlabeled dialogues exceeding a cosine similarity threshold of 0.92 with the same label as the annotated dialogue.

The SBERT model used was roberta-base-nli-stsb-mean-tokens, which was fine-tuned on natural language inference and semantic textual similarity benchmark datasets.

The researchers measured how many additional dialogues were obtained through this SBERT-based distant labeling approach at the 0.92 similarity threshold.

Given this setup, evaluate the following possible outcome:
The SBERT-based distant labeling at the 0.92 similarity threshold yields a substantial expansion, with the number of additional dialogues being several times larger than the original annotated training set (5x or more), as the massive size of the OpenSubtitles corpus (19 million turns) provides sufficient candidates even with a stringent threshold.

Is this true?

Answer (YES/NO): NO